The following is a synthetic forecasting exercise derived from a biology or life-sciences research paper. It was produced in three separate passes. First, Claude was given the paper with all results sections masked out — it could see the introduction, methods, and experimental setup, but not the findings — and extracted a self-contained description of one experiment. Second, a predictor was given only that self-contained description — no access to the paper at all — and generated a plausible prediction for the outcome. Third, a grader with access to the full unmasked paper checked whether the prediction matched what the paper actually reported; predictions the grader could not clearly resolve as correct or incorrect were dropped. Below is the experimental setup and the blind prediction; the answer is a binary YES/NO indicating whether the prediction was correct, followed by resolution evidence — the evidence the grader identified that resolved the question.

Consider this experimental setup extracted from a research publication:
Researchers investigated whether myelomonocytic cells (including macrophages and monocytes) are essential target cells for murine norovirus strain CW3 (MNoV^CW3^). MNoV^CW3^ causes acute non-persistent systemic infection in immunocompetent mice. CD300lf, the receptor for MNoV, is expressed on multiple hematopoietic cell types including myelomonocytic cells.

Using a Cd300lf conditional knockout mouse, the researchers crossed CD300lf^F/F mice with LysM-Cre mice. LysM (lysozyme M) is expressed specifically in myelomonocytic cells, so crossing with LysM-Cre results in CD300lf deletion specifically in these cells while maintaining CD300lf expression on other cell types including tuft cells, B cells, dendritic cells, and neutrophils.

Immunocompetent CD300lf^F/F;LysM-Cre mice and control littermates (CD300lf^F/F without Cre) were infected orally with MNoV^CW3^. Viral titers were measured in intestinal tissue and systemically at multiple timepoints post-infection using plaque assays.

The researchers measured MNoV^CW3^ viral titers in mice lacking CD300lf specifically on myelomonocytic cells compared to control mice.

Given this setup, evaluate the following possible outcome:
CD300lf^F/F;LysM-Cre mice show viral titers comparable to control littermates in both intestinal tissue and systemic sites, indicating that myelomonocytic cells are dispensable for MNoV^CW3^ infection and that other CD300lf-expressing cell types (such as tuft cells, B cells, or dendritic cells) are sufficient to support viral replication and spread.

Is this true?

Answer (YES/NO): NO